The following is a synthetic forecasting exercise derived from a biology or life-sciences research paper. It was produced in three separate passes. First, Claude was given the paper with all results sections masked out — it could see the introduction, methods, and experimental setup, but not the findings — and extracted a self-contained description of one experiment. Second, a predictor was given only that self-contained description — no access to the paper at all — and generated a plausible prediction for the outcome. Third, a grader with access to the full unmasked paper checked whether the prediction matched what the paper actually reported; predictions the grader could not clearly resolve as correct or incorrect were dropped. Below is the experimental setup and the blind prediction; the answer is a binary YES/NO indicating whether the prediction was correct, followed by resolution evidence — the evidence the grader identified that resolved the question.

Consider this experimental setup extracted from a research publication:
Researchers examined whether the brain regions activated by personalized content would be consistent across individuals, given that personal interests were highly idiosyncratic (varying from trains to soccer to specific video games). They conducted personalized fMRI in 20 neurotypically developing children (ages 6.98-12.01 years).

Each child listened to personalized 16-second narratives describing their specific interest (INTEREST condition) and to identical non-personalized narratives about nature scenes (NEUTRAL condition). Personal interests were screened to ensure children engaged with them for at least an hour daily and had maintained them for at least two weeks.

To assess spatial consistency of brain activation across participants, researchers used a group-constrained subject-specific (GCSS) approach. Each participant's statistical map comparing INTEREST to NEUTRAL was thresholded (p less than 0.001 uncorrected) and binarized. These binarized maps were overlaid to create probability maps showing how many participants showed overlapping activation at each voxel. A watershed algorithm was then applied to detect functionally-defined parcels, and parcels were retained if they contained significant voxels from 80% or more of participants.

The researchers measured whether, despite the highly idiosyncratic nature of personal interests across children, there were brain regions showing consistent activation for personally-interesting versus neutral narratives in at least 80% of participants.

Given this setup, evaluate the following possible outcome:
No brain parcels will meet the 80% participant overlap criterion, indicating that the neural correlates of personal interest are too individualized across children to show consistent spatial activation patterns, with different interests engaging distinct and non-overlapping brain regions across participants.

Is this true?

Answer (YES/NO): NO